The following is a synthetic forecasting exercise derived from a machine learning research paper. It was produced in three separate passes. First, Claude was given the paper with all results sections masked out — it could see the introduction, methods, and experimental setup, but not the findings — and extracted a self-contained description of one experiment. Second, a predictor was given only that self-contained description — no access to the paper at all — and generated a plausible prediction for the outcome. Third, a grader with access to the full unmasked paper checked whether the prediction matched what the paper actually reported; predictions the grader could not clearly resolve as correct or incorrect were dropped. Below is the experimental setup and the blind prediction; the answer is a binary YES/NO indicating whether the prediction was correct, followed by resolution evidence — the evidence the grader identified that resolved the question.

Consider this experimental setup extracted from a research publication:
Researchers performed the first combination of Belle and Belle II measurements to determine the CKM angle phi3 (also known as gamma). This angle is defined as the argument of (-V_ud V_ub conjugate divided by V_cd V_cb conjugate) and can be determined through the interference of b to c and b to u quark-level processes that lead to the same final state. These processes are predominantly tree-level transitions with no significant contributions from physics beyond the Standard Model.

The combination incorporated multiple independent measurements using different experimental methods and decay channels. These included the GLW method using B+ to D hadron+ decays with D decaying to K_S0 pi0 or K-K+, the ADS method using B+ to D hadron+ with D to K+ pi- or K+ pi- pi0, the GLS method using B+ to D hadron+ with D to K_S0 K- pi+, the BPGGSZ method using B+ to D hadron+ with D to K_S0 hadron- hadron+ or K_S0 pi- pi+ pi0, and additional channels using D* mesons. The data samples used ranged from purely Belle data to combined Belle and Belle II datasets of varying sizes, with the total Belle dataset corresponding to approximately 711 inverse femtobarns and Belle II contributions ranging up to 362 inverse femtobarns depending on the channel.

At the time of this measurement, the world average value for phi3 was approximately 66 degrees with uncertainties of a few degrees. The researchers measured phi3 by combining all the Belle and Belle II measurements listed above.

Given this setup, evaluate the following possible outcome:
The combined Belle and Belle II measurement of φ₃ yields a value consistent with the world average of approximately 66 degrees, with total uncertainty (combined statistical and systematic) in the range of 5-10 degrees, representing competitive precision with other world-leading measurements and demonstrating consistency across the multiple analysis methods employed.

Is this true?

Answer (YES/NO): YES